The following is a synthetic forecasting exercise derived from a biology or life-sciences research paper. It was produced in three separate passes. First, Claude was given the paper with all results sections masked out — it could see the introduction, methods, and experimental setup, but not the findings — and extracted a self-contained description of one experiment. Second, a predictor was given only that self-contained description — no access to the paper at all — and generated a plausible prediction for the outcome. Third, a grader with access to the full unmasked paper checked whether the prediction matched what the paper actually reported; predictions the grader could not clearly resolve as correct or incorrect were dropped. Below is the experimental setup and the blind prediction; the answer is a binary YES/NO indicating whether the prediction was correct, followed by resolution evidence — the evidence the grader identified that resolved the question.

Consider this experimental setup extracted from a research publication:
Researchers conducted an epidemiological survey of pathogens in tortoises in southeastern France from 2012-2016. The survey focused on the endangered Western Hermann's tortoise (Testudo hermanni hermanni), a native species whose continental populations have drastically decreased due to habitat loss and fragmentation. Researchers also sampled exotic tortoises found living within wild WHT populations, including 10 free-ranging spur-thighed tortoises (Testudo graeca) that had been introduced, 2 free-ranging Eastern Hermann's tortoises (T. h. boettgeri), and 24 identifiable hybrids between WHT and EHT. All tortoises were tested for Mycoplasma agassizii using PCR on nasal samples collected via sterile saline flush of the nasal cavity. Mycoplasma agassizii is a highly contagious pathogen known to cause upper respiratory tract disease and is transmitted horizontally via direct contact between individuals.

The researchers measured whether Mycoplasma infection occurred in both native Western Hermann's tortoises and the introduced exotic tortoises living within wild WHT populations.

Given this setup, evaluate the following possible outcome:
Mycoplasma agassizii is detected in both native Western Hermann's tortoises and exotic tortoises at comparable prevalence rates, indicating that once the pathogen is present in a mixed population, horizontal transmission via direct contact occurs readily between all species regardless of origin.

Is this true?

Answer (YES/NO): NO